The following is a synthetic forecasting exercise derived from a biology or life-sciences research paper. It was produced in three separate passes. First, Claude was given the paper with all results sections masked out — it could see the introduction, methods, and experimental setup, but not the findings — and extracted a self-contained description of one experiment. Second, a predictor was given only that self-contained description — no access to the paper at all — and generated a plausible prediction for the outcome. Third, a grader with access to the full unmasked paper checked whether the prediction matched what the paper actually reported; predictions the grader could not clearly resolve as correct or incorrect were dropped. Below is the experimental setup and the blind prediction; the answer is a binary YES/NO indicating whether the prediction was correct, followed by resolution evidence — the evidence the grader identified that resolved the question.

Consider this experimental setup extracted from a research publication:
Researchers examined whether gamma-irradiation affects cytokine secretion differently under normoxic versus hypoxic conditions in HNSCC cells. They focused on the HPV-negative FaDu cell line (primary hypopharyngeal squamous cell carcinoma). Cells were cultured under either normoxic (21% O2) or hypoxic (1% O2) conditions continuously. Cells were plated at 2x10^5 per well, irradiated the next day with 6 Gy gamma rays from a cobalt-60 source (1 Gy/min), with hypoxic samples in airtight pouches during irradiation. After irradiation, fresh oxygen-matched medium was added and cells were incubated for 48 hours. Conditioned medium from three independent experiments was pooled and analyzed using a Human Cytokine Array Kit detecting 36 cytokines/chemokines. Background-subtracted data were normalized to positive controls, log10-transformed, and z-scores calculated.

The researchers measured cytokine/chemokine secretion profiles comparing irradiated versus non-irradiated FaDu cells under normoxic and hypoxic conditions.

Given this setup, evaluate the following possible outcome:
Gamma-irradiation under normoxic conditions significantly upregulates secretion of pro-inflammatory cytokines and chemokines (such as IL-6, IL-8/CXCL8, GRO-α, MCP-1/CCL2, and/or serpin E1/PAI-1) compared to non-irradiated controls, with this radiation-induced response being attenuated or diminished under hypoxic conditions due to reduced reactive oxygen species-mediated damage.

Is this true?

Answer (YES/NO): NO